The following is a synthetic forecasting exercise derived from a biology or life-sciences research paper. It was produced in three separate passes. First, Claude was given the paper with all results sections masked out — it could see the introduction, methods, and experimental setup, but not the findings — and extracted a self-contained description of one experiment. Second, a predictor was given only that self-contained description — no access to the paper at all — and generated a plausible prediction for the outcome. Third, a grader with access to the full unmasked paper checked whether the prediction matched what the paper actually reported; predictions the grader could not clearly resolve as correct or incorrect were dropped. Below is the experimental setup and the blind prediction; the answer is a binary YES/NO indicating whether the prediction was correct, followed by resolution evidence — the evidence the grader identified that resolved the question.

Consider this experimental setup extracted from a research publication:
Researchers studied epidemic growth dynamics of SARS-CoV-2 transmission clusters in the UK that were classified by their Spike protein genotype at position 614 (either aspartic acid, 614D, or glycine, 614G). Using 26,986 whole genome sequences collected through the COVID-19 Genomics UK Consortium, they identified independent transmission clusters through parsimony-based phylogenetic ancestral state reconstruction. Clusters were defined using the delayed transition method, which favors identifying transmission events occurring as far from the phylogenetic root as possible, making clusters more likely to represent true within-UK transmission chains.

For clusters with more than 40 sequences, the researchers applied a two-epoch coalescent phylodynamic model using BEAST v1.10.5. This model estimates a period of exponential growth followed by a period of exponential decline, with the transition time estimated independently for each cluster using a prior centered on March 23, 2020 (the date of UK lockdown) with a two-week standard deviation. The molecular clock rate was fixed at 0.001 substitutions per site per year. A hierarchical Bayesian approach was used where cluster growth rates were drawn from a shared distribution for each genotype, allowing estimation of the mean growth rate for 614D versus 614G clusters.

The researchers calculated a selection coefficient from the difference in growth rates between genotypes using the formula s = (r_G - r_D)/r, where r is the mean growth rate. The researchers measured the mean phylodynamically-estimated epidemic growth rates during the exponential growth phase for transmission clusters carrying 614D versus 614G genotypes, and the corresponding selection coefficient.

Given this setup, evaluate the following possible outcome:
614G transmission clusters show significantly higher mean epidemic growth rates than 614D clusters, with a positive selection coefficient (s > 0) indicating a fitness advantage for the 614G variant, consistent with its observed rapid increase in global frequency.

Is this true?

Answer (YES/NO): NO